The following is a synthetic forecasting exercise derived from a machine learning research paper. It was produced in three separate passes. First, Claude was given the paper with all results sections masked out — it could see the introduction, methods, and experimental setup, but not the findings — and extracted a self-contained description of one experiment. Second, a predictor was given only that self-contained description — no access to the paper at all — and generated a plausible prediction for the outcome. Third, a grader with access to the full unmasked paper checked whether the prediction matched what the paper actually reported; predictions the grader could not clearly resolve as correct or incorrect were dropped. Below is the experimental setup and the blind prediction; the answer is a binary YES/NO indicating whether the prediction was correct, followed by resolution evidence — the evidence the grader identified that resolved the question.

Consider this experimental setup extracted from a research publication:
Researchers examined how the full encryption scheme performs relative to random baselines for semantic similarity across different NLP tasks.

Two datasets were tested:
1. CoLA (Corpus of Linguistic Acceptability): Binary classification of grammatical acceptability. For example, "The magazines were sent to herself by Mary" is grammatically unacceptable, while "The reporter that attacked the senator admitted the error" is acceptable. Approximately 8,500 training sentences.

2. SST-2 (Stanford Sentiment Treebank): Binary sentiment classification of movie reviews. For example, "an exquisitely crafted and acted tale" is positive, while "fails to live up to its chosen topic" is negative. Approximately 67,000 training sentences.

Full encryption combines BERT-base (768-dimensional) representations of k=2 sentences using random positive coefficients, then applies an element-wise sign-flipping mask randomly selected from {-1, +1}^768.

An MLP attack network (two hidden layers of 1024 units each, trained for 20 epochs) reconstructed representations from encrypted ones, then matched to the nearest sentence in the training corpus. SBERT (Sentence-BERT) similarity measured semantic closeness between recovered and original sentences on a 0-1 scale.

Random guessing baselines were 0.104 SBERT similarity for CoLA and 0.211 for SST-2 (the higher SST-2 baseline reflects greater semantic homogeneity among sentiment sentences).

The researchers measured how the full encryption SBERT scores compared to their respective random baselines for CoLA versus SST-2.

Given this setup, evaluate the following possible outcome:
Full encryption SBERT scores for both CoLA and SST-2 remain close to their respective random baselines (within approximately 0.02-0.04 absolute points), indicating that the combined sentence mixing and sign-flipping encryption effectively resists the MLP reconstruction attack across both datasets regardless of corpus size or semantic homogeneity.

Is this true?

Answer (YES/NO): NO